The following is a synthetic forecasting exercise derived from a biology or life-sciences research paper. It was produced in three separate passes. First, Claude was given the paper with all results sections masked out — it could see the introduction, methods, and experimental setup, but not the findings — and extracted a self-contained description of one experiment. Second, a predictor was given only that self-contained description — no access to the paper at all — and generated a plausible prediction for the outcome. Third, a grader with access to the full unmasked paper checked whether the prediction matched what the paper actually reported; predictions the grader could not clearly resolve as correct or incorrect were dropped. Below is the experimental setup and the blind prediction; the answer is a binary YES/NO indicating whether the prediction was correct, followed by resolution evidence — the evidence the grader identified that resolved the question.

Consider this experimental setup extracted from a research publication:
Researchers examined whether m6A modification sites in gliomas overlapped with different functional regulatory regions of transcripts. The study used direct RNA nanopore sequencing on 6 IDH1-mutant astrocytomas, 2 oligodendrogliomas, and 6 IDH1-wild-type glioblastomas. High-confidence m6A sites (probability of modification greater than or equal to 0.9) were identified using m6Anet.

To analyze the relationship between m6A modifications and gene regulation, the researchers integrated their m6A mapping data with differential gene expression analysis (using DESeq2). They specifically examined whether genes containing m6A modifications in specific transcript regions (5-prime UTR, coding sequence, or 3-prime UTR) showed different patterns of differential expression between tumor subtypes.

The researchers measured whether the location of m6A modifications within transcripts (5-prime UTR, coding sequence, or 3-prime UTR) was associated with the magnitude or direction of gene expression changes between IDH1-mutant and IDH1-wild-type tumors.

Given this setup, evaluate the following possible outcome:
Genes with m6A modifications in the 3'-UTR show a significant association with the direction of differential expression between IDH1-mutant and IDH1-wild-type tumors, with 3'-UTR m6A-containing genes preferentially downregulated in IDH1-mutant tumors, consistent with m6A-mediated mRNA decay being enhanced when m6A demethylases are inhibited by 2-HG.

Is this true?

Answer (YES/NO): NO